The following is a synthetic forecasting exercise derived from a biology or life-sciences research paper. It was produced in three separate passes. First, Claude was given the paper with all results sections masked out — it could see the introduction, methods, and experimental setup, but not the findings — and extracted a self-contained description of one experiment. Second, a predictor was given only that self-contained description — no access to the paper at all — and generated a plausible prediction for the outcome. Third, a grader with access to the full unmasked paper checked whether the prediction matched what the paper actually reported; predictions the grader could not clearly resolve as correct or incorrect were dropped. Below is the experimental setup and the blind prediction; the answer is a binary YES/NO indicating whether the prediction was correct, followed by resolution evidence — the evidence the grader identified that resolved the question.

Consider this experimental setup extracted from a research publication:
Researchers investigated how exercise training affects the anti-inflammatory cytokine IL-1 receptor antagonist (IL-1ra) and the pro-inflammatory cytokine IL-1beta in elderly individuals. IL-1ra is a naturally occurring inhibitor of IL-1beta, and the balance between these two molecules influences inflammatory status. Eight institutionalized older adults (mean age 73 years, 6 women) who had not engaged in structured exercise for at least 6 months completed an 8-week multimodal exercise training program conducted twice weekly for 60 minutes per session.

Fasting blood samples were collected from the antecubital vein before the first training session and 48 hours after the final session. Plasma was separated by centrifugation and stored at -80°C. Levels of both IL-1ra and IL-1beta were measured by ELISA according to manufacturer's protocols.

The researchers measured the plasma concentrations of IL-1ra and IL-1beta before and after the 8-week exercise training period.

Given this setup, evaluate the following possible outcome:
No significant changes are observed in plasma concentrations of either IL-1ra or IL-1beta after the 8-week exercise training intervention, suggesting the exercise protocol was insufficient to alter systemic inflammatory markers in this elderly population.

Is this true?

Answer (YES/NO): NO